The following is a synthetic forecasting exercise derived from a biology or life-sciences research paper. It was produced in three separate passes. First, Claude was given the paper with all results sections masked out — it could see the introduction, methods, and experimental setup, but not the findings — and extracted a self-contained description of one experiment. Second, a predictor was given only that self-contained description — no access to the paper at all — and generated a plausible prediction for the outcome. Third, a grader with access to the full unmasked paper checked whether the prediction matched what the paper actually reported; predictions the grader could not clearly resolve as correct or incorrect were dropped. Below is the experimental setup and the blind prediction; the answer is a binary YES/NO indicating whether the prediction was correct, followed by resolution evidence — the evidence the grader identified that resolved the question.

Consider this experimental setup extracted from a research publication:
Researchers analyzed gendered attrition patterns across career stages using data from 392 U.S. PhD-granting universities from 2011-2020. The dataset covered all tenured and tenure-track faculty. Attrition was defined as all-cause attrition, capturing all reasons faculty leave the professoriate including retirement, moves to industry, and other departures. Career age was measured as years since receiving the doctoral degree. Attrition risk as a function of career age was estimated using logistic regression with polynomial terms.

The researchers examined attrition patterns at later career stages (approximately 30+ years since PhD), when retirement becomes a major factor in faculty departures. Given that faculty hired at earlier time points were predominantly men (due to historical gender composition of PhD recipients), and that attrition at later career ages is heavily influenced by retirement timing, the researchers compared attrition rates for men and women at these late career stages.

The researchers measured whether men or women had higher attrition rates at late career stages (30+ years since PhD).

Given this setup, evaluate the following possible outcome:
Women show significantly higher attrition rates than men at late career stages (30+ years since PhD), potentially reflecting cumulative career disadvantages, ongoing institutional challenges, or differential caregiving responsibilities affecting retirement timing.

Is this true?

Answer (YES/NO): YES